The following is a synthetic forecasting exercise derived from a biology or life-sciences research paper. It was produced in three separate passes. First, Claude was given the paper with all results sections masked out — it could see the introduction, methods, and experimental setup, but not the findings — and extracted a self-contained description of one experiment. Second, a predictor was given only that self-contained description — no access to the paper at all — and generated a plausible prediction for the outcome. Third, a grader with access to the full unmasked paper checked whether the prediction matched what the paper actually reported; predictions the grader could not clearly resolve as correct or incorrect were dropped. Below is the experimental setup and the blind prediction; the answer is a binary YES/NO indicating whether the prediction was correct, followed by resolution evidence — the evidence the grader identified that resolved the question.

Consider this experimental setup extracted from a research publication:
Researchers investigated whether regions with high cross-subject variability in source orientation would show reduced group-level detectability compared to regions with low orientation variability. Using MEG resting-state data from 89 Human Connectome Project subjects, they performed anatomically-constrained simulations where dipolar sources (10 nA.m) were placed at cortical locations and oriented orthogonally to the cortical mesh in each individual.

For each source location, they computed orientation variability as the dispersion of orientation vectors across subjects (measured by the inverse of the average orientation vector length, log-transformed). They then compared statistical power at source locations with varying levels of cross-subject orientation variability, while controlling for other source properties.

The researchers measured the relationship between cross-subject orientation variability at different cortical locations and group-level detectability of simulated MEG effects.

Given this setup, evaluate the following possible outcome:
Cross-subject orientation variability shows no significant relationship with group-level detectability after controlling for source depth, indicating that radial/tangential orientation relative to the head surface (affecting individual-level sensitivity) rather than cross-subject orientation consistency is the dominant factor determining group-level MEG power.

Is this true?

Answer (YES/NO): NO